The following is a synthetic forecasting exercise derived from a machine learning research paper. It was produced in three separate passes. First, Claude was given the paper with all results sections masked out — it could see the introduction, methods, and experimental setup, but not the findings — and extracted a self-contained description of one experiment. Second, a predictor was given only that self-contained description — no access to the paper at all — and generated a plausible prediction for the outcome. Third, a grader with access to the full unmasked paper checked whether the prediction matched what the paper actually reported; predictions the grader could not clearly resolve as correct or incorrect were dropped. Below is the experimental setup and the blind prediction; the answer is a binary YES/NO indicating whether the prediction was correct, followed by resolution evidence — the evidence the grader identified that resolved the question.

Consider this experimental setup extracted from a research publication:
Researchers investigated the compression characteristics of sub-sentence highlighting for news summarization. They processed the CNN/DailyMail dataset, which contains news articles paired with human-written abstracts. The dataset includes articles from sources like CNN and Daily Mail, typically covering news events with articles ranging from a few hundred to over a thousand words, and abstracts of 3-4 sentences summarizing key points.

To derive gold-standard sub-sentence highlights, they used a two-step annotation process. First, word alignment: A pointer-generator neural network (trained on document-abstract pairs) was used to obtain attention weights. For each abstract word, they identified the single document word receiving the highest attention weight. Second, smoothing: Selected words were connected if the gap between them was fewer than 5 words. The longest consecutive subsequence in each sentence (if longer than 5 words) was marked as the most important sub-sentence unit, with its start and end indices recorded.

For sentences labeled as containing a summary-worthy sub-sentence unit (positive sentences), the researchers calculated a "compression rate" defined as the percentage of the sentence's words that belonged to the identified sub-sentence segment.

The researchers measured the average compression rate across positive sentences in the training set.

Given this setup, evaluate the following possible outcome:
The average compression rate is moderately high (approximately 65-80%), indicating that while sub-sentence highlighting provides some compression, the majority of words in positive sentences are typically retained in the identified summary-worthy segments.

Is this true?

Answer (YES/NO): NO